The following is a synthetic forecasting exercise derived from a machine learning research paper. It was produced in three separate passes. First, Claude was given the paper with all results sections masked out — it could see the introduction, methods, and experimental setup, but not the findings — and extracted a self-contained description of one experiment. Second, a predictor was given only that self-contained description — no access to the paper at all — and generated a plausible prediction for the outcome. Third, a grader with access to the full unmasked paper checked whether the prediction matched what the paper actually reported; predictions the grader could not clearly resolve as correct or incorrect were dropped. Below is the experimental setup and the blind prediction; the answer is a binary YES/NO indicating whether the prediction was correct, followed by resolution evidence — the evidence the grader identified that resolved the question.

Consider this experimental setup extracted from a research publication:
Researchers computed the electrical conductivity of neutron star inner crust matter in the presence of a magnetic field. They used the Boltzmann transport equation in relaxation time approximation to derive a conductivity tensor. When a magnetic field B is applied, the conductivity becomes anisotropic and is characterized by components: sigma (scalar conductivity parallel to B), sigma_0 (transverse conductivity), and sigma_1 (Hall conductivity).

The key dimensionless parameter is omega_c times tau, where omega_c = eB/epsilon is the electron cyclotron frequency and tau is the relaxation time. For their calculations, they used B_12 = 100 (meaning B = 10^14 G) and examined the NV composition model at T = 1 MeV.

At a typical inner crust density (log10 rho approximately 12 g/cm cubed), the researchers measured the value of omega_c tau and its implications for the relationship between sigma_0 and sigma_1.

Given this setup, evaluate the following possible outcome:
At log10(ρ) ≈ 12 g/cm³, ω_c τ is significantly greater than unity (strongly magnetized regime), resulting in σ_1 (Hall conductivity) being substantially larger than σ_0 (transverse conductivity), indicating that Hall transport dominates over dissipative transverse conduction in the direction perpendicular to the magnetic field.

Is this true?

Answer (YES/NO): NO